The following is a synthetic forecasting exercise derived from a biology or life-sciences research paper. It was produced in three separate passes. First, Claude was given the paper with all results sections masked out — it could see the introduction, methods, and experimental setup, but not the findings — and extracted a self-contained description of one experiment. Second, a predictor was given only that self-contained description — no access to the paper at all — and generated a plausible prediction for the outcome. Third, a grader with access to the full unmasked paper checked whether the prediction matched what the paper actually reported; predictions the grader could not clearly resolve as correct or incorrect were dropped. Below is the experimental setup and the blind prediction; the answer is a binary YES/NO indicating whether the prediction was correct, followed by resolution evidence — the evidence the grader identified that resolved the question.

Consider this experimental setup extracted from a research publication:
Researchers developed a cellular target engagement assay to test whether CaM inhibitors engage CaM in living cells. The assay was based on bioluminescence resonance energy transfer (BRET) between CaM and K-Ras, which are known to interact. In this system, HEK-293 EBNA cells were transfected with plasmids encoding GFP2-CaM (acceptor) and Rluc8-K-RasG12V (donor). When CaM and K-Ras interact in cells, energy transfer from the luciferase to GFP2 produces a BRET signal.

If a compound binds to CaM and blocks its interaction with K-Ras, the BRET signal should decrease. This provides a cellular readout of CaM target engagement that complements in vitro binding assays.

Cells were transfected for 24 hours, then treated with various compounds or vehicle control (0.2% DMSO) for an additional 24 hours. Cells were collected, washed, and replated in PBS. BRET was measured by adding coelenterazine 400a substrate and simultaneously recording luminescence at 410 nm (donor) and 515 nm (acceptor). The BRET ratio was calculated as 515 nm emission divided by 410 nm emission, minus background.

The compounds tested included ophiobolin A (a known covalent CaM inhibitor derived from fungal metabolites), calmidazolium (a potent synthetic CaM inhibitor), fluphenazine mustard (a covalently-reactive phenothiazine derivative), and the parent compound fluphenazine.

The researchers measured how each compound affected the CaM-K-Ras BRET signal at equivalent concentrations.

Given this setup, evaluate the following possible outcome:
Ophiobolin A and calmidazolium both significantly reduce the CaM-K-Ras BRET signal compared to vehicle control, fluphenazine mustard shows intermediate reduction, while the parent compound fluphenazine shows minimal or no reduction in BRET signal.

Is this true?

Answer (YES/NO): NO